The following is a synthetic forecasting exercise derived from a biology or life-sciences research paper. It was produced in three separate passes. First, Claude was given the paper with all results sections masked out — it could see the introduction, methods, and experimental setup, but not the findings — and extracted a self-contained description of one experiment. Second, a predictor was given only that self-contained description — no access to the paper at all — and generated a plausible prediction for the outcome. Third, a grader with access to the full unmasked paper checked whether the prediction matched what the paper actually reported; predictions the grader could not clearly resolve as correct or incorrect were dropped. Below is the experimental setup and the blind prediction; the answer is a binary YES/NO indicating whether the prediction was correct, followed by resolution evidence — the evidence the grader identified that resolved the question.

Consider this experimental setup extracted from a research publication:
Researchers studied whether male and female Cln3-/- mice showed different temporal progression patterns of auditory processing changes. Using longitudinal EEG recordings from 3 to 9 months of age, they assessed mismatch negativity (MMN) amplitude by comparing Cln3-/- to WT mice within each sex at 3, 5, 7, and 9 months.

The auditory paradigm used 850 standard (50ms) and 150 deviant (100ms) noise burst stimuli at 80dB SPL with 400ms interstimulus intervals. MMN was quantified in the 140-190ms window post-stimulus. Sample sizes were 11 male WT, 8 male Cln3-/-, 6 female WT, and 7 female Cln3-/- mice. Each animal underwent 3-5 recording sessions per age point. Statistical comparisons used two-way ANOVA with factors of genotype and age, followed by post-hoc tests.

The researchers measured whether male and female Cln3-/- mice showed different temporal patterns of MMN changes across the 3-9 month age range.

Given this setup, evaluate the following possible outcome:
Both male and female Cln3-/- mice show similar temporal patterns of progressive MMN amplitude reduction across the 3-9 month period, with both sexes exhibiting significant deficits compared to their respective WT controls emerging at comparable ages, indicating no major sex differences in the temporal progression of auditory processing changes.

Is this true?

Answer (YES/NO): NO